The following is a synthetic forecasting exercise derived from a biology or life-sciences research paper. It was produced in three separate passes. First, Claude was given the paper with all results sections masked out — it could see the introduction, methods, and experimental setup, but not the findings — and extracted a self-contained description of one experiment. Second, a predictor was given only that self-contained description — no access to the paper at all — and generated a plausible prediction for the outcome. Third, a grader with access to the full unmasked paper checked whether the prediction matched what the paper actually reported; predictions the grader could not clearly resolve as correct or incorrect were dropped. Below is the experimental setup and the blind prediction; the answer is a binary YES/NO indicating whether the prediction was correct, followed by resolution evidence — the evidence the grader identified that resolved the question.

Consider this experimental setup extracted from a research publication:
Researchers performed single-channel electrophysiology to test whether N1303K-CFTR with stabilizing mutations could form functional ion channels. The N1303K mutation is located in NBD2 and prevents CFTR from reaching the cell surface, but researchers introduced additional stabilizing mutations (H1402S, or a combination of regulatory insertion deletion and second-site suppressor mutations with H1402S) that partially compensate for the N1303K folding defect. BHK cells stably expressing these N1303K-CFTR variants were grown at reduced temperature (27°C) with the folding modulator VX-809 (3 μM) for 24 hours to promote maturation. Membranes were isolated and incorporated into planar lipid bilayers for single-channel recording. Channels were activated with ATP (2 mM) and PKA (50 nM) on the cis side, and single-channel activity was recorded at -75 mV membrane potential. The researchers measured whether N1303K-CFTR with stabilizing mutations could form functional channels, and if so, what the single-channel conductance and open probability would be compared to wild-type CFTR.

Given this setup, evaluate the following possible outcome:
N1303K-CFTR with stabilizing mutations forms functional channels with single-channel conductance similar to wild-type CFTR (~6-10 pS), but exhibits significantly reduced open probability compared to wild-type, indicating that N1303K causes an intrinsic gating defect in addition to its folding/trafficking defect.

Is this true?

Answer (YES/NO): YES